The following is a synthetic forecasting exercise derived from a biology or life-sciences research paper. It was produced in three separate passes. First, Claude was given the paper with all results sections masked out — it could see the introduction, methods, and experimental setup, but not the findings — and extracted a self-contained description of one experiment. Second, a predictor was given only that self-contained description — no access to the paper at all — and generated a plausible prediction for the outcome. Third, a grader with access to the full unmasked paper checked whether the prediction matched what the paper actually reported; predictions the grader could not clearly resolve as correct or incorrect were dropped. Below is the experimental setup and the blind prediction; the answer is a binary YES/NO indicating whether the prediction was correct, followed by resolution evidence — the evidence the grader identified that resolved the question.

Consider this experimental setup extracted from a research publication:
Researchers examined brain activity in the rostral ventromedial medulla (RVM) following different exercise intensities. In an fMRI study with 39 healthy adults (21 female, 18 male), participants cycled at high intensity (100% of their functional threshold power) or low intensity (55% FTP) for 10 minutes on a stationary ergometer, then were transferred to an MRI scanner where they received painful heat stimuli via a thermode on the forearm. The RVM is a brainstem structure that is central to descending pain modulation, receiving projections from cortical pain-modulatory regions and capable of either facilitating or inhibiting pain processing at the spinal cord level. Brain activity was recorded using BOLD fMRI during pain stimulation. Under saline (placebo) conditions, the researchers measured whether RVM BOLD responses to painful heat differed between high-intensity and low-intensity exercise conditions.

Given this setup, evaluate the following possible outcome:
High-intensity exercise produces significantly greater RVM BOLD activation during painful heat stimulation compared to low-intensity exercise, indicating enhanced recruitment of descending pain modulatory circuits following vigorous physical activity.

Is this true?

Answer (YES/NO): NO